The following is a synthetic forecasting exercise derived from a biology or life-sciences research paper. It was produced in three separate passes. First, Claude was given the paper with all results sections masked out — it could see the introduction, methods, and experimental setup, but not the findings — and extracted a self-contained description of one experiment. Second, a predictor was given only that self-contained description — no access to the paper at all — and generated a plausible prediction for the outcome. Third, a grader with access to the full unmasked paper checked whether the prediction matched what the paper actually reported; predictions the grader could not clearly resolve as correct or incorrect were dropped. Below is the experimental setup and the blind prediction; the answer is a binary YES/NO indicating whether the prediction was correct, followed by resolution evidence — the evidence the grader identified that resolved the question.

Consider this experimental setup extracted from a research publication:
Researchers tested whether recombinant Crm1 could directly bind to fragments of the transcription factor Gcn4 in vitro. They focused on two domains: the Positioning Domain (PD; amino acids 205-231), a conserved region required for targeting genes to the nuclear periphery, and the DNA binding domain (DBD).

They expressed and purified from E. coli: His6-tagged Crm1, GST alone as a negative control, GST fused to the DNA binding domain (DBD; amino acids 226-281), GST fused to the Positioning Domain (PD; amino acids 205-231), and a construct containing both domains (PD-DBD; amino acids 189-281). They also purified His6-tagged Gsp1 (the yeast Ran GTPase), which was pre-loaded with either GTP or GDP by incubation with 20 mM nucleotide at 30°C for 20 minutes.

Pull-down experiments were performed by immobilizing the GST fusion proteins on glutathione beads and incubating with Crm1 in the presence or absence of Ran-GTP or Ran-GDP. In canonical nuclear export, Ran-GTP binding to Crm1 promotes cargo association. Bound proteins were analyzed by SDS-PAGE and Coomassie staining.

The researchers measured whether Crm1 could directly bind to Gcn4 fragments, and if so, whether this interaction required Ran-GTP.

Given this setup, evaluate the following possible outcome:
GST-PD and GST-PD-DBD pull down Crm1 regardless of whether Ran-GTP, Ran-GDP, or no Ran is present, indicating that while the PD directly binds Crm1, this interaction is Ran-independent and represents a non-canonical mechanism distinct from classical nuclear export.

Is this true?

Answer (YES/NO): NO